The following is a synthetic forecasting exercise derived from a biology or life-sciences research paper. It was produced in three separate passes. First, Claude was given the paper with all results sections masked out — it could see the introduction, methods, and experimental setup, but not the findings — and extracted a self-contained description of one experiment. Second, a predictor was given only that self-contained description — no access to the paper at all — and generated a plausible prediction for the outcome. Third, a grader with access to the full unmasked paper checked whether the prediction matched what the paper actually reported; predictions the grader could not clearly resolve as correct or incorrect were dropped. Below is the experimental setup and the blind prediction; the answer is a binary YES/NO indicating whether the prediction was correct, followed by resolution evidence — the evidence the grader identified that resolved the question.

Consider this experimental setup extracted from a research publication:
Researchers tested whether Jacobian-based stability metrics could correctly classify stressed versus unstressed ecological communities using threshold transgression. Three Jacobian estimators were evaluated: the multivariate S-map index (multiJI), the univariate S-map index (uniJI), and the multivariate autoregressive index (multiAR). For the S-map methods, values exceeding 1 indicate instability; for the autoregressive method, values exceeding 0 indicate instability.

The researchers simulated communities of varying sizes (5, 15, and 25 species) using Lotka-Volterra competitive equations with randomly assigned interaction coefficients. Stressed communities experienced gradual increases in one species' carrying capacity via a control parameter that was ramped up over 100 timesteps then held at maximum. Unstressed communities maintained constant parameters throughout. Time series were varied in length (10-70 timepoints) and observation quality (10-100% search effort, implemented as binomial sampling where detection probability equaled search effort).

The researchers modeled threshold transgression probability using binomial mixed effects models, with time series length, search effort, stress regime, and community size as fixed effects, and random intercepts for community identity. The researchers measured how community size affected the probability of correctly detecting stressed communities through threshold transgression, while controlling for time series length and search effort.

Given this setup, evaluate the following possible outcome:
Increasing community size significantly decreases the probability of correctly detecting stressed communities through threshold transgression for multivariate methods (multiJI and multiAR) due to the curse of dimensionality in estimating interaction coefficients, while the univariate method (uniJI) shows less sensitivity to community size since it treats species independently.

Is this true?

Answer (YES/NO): NO